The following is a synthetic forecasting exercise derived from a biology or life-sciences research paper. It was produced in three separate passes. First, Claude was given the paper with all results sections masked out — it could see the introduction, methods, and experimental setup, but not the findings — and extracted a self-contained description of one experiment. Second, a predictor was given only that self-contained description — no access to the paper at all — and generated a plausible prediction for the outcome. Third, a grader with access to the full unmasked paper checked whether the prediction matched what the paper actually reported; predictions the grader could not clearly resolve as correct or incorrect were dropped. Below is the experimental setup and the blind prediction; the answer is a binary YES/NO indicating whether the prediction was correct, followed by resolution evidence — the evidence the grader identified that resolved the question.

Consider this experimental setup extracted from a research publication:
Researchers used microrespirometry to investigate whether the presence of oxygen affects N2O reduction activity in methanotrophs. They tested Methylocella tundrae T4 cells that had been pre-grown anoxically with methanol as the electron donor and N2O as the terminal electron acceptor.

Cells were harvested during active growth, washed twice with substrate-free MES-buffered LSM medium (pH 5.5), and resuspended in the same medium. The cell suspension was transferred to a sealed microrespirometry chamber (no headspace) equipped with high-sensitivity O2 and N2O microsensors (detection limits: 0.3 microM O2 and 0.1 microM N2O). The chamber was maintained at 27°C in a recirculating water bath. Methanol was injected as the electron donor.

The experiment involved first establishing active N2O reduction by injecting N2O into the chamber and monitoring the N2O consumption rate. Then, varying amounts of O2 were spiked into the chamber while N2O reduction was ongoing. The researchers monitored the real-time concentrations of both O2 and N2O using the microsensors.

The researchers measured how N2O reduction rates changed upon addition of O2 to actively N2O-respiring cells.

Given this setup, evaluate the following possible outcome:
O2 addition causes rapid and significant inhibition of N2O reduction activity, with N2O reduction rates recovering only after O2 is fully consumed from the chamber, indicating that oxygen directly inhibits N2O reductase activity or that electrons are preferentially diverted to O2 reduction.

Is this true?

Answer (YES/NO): NO